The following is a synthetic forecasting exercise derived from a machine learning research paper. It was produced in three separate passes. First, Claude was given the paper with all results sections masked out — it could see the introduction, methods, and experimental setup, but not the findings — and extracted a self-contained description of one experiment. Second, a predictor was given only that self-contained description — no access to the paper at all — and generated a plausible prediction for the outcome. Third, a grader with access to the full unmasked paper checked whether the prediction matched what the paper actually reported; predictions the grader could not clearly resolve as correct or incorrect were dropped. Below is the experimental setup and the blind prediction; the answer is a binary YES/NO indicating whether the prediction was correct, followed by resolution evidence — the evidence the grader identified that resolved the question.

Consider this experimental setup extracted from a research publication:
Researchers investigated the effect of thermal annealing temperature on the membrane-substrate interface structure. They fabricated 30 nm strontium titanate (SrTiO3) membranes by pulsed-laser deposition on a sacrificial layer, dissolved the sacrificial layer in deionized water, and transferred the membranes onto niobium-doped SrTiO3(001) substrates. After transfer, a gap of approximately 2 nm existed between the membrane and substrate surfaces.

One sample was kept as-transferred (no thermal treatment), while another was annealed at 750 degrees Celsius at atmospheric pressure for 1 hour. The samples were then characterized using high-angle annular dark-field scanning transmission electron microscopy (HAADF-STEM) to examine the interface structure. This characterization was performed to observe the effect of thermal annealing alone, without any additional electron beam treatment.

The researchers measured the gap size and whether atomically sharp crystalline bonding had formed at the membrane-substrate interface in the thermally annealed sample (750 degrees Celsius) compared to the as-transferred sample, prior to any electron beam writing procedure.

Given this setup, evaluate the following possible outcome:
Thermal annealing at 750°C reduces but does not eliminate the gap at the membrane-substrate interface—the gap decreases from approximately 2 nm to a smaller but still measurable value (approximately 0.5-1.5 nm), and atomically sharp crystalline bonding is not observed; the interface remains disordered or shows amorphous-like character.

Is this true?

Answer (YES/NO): YES